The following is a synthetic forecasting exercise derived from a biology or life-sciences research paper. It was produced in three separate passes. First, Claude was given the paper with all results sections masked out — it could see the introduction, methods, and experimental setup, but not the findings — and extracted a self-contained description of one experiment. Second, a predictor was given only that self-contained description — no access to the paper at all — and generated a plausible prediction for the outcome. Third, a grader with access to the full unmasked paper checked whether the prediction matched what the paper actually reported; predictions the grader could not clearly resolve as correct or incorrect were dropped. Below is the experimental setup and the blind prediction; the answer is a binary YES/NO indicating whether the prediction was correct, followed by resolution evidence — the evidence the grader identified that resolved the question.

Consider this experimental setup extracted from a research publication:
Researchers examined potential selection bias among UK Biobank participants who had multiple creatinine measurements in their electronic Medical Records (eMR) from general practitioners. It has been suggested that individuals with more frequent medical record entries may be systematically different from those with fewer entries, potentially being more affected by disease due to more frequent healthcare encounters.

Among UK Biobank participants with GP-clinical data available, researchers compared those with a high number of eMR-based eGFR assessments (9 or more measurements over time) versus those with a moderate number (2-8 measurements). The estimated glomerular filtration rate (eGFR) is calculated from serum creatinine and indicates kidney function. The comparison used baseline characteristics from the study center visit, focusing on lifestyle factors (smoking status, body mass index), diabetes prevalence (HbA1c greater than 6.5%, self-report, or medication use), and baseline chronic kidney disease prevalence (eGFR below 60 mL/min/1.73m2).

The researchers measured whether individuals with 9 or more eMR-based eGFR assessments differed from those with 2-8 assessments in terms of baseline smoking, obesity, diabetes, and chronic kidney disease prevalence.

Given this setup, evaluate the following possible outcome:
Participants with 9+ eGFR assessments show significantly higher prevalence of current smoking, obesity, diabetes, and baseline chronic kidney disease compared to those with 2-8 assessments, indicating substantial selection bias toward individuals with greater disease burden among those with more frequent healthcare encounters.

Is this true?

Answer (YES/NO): NO